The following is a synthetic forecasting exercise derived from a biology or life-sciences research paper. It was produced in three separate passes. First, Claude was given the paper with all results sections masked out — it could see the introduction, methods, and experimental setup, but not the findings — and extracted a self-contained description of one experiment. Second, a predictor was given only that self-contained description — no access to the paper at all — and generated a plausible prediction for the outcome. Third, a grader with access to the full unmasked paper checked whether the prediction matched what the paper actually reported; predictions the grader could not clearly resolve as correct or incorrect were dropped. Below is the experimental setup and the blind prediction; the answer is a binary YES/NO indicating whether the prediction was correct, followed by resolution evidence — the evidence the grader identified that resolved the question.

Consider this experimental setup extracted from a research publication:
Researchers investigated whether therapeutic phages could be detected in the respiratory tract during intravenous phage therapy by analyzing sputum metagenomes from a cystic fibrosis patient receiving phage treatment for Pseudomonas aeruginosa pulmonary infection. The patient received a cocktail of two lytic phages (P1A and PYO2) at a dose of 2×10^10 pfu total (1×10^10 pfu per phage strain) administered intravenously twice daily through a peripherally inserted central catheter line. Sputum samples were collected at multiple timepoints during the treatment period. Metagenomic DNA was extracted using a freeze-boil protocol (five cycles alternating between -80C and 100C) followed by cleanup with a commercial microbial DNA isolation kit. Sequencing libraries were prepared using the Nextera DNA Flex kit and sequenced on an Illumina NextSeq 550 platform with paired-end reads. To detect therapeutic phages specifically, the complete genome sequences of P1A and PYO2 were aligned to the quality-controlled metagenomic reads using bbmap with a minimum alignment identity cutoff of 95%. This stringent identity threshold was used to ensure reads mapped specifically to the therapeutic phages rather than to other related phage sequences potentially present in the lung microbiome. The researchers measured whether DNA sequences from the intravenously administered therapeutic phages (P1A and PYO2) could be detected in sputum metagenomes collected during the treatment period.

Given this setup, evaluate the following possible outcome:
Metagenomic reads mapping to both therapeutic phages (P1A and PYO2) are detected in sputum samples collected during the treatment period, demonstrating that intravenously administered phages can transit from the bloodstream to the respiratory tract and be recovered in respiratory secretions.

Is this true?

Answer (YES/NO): NO